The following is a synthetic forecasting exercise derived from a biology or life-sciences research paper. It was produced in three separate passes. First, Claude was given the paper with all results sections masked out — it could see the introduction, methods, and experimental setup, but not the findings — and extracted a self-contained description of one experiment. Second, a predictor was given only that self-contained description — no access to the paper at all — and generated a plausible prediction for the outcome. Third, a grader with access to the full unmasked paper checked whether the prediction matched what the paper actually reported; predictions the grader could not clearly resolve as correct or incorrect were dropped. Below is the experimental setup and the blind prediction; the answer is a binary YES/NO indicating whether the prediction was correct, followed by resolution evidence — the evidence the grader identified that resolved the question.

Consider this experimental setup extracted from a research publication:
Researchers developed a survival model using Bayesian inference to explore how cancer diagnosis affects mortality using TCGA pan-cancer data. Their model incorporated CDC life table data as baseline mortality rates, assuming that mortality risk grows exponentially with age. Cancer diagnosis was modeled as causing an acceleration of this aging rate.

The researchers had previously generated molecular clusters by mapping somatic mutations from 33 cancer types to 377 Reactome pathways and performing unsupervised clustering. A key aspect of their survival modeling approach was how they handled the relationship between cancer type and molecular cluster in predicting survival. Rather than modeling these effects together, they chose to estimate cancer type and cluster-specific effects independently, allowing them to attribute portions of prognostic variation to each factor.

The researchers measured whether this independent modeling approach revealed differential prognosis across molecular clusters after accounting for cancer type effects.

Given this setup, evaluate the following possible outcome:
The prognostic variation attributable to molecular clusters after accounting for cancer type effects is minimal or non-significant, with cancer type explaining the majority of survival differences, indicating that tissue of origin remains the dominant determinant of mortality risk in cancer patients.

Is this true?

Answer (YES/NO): NO